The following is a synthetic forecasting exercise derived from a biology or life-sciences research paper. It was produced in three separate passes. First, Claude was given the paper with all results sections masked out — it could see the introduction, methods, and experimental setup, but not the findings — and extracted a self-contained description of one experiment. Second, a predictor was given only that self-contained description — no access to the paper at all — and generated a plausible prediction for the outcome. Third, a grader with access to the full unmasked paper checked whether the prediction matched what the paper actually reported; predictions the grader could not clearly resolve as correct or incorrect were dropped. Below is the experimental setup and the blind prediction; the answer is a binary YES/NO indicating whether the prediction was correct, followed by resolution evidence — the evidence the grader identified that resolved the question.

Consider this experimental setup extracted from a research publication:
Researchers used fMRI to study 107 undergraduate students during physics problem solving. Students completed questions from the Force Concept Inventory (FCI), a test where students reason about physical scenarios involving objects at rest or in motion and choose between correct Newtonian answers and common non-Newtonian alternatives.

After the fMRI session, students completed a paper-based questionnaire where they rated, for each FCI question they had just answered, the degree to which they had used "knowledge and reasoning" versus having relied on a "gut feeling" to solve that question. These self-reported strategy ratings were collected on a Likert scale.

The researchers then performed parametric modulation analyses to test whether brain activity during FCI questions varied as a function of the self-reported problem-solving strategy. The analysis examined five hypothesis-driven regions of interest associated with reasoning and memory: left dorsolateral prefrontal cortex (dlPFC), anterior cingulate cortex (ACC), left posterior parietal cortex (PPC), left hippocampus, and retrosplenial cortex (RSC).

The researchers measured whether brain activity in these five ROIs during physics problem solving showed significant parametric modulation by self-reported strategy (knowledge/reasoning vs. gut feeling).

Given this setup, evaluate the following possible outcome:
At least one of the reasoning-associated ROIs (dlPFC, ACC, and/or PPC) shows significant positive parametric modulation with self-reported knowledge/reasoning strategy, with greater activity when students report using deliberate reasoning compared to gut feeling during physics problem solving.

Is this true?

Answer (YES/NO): NO